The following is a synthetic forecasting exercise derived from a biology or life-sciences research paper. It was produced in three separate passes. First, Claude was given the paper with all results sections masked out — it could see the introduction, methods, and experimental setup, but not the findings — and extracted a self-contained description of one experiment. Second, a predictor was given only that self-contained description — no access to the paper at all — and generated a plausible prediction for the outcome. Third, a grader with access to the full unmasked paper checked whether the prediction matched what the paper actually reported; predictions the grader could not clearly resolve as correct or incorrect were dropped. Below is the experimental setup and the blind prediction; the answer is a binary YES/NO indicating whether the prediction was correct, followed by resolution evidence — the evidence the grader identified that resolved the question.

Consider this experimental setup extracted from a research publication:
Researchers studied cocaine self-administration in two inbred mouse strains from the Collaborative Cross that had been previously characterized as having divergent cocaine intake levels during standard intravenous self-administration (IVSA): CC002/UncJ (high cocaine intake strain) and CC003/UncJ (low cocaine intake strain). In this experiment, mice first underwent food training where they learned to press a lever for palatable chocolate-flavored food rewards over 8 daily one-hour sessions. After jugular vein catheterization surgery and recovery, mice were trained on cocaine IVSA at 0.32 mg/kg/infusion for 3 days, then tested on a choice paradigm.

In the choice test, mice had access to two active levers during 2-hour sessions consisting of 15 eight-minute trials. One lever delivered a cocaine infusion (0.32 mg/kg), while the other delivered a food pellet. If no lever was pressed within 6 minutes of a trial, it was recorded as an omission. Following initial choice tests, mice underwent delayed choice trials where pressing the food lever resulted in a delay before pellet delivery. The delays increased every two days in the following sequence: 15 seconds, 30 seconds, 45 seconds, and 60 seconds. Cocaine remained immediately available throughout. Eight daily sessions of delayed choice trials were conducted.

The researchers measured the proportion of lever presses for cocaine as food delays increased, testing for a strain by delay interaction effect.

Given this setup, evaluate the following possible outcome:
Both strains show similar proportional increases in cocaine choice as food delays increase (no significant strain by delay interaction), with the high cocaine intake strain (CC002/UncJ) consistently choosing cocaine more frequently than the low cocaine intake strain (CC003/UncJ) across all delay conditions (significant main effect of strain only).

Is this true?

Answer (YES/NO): NO